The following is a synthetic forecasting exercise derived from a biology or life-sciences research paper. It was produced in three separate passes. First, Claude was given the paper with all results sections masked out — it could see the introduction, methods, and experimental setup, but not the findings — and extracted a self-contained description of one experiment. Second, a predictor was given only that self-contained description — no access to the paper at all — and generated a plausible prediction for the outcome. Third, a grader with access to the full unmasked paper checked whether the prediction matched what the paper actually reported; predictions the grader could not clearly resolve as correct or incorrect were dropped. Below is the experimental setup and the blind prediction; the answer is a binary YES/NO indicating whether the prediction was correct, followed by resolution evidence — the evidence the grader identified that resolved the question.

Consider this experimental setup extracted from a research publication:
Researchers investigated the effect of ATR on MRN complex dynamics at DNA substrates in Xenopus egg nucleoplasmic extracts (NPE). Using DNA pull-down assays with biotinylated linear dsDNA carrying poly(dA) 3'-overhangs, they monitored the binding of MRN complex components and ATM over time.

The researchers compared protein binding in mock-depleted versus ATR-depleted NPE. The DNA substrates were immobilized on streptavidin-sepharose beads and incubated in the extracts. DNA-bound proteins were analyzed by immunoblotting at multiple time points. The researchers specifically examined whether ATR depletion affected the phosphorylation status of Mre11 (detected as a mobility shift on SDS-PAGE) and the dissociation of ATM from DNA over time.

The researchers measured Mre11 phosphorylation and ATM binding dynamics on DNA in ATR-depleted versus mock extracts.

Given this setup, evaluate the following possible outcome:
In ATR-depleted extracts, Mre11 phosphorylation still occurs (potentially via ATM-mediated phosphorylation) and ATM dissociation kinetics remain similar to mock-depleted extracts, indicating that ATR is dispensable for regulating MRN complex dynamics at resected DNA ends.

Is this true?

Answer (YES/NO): NO